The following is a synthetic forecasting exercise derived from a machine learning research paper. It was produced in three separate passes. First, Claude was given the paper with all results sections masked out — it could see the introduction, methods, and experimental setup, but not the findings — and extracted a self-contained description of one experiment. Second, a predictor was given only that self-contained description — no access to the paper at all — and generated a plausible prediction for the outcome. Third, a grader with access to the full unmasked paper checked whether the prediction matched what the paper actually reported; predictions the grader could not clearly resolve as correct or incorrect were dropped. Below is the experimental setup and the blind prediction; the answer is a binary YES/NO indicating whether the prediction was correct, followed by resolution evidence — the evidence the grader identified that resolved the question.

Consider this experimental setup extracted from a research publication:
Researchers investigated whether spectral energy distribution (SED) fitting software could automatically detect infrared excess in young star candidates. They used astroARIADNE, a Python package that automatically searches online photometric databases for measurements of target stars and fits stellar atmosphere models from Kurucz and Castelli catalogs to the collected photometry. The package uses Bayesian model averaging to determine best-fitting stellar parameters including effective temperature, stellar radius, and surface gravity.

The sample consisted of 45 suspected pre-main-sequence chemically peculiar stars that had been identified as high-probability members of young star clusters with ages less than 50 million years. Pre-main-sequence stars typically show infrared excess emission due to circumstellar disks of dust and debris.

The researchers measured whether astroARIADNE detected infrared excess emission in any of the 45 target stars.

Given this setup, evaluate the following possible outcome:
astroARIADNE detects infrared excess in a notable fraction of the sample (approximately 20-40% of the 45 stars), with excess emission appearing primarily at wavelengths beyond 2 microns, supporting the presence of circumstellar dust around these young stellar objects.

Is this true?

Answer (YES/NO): NO